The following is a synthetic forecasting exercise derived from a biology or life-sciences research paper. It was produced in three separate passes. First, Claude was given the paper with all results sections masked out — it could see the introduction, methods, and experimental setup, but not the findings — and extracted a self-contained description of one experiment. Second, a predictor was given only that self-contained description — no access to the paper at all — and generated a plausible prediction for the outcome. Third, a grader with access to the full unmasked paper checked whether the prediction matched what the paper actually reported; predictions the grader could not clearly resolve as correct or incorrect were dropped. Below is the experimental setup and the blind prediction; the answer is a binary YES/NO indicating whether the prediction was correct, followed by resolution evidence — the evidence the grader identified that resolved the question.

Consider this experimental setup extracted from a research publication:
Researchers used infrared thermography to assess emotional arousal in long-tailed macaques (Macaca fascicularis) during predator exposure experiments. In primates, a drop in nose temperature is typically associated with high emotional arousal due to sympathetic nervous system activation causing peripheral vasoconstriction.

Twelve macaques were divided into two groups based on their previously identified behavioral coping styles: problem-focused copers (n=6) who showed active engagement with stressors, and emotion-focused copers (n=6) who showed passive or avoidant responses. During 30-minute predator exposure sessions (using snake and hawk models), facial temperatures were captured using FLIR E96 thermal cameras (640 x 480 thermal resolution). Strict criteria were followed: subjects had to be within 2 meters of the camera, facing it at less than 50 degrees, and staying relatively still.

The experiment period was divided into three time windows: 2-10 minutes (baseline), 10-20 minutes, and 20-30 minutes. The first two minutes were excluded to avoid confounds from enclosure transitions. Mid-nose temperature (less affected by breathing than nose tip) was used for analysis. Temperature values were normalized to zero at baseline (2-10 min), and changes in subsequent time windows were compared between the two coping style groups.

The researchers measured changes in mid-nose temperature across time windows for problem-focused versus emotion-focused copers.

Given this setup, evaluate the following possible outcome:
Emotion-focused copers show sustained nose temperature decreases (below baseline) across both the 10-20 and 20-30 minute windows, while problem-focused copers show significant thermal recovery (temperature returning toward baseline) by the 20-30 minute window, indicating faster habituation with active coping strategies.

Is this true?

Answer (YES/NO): NO